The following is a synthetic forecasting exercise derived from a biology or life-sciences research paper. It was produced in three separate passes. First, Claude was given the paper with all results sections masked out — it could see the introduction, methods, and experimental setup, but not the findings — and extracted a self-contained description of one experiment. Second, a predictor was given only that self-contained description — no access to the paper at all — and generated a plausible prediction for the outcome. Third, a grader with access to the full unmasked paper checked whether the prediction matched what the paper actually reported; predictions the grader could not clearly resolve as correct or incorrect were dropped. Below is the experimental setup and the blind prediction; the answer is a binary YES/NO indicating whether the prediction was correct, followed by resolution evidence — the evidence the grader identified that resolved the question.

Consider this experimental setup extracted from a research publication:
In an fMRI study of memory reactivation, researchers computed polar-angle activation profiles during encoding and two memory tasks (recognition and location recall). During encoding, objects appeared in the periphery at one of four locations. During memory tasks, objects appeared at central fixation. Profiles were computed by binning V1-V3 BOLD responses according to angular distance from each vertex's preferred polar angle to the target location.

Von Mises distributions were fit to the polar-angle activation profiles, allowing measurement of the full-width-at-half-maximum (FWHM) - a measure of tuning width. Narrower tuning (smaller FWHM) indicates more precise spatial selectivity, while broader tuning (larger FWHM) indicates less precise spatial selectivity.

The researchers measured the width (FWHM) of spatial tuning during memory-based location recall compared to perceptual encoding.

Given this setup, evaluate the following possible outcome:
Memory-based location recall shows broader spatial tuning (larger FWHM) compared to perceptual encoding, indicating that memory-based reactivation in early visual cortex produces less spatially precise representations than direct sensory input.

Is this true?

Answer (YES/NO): YES